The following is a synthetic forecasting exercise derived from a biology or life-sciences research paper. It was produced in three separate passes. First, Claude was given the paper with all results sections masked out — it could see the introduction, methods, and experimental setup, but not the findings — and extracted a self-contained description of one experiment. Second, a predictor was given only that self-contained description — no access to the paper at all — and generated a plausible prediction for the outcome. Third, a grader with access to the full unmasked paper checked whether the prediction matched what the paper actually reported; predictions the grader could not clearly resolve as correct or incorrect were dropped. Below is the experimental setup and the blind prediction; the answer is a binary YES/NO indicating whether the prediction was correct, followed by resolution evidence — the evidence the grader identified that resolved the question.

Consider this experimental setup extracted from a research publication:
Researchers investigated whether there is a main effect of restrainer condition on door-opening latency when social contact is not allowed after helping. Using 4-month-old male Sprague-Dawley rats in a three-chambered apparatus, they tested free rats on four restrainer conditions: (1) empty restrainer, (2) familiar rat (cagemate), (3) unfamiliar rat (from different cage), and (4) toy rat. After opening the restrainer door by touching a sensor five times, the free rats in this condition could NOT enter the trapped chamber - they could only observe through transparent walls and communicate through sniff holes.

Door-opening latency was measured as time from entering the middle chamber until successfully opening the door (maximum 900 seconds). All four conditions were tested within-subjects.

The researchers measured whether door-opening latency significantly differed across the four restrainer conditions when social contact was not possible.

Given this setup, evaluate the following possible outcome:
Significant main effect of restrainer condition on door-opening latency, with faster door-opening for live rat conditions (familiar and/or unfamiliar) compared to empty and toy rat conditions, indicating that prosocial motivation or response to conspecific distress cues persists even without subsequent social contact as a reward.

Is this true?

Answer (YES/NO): NO